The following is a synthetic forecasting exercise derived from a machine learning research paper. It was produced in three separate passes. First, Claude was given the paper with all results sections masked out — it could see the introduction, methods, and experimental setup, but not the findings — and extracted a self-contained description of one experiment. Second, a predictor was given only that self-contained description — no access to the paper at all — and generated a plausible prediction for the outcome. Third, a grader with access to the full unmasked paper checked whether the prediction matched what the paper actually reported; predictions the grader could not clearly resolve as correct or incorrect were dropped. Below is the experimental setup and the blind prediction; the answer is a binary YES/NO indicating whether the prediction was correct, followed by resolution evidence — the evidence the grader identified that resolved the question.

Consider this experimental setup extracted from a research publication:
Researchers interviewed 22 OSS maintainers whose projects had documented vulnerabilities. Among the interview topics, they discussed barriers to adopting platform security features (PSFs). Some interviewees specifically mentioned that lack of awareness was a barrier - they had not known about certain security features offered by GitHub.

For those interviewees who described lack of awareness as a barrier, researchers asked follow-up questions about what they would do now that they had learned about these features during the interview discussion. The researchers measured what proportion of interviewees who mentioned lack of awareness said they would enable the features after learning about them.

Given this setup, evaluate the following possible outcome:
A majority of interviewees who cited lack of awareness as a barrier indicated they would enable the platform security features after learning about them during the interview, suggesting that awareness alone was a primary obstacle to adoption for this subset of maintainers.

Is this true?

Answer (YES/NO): NO